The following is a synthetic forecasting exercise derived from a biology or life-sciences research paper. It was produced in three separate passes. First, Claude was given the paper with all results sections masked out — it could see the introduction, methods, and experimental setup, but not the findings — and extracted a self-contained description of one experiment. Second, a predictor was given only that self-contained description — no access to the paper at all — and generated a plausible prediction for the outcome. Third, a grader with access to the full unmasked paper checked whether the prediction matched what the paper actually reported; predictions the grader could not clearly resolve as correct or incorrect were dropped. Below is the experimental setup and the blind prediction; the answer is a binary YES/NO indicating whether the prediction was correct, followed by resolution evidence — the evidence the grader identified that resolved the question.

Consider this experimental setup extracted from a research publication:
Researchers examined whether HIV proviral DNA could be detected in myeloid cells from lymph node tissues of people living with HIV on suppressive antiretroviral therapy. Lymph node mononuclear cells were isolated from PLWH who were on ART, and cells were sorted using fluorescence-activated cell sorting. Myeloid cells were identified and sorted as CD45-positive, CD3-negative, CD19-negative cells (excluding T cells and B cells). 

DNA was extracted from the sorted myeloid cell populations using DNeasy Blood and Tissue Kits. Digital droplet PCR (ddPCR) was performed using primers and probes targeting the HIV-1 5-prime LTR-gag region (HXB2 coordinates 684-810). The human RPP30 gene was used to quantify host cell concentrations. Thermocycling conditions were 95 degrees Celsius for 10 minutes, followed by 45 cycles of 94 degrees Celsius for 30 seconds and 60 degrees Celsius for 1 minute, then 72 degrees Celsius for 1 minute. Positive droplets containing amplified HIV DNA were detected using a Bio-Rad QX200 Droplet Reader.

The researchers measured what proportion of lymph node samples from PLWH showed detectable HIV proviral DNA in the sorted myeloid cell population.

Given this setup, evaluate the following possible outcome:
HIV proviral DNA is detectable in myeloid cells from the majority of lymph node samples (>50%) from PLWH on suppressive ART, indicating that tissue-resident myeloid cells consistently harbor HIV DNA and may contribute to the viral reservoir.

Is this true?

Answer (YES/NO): YES